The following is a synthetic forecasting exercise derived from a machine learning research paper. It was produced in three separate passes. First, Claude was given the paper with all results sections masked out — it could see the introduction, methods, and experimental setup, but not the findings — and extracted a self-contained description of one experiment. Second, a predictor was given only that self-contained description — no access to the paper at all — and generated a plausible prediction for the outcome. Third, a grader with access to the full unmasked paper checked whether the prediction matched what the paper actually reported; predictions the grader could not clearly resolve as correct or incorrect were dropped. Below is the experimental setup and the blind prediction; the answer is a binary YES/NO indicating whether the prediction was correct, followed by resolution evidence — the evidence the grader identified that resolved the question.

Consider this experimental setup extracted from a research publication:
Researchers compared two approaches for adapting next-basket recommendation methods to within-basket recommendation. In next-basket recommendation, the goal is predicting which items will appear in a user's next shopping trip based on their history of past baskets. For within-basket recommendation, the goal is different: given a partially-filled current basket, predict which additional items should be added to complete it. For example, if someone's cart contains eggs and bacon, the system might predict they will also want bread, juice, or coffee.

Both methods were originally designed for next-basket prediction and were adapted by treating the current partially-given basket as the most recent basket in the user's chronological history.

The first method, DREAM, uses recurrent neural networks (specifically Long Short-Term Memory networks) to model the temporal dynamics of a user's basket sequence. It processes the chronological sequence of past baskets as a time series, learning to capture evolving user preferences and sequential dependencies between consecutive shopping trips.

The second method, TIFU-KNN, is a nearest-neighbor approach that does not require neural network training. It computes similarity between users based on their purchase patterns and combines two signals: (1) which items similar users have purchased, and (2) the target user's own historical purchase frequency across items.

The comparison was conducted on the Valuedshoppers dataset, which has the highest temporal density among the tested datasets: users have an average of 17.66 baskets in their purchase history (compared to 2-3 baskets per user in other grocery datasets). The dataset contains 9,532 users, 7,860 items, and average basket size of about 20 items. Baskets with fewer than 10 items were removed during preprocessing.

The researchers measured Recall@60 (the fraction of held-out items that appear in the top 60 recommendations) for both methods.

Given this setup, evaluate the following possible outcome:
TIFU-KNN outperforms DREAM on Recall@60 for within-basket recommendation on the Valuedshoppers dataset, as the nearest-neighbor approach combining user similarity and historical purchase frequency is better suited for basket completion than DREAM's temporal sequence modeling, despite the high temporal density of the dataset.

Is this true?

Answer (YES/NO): YES